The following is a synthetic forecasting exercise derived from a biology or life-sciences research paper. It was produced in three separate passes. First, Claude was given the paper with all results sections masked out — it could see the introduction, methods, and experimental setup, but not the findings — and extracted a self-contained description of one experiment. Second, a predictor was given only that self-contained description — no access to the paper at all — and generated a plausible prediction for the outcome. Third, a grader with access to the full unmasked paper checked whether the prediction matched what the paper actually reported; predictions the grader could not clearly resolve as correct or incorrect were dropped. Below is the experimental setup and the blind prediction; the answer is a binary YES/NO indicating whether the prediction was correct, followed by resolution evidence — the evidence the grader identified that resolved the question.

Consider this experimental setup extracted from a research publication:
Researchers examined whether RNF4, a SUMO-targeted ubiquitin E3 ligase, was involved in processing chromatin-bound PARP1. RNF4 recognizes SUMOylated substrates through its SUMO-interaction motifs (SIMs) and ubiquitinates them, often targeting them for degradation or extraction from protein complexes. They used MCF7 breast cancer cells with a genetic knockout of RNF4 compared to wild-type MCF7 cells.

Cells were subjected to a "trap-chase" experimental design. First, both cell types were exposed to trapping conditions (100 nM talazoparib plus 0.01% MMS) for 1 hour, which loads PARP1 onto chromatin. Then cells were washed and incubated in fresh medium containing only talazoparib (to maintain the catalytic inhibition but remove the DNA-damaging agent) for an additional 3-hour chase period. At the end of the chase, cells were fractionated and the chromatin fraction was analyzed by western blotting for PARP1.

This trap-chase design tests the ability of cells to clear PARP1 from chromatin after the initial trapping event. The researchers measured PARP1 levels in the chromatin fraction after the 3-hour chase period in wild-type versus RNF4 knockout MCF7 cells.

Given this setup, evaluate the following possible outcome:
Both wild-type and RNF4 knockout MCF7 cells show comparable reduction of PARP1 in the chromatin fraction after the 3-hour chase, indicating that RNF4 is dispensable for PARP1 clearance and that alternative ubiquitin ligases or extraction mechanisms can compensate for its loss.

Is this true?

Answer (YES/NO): NO